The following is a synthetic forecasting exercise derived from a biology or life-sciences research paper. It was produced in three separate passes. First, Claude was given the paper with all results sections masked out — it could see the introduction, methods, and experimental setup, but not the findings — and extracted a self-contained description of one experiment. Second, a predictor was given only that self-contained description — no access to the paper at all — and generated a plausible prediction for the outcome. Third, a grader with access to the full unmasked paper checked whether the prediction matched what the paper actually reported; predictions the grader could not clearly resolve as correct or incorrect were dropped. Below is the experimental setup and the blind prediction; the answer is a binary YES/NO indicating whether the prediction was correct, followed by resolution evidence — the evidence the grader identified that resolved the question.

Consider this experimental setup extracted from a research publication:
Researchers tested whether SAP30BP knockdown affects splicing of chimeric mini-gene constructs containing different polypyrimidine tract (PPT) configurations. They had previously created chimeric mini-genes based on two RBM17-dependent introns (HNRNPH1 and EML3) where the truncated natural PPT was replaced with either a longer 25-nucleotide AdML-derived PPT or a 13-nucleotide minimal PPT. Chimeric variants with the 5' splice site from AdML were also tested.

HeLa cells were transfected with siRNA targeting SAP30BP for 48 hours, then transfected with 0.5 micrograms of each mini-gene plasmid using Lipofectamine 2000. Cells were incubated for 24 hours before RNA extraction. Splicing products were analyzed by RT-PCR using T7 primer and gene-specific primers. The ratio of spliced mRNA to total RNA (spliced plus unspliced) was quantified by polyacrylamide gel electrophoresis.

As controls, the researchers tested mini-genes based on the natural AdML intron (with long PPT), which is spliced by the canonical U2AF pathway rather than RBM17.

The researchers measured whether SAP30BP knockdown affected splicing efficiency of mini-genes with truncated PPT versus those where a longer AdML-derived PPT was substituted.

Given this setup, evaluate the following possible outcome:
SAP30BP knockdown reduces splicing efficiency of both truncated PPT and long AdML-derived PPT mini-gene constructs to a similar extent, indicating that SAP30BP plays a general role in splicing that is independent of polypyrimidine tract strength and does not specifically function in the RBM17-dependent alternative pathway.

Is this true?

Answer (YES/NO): NO